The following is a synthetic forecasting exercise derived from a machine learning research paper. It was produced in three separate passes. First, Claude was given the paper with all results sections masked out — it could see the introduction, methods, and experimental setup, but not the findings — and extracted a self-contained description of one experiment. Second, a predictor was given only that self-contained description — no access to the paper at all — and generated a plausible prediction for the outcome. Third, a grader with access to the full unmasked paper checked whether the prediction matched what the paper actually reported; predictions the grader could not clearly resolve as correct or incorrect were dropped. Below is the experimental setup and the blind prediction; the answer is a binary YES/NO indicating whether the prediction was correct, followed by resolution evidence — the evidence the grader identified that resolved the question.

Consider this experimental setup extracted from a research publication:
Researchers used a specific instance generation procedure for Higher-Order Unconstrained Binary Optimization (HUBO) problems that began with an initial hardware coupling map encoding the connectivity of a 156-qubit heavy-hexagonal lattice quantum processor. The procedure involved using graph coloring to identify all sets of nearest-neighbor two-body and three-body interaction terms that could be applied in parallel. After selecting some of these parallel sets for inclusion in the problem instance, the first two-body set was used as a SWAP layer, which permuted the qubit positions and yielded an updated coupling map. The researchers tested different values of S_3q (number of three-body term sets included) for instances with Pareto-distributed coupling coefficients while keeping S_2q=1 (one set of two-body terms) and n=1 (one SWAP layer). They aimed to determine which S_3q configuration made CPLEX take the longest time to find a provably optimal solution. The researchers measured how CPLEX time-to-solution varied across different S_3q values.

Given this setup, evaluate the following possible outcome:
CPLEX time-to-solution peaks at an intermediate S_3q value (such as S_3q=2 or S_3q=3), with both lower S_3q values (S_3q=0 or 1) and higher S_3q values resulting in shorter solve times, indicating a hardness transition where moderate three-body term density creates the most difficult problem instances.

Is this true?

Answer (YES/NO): NO